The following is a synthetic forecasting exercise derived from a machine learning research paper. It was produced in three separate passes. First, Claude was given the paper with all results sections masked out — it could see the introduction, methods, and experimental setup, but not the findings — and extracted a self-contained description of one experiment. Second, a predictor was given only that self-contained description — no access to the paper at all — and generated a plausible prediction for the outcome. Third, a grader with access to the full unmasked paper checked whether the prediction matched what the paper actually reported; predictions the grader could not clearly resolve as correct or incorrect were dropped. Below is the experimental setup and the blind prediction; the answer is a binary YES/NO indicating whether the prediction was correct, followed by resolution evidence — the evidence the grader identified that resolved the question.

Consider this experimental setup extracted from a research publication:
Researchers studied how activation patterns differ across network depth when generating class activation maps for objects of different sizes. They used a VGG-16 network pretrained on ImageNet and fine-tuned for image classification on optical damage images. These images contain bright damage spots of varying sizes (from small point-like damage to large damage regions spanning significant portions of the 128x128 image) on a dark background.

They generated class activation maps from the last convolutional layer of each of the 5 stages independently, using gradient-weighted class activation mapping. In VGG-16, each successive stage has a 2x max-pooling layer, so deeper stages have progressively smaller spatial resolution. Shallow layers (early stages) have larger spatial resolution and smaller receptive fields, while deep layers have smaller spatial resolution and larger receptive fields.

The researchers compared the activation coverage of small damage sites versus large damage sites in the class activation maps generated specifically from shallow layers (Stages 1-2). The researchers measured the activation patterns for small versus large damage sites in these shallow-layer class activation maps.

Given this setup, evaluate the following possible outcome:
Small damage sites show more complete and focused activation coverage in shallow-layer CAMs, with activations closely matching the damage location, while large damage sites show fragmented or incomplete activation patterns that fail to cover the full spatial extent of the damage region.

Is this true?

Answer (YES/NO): YES